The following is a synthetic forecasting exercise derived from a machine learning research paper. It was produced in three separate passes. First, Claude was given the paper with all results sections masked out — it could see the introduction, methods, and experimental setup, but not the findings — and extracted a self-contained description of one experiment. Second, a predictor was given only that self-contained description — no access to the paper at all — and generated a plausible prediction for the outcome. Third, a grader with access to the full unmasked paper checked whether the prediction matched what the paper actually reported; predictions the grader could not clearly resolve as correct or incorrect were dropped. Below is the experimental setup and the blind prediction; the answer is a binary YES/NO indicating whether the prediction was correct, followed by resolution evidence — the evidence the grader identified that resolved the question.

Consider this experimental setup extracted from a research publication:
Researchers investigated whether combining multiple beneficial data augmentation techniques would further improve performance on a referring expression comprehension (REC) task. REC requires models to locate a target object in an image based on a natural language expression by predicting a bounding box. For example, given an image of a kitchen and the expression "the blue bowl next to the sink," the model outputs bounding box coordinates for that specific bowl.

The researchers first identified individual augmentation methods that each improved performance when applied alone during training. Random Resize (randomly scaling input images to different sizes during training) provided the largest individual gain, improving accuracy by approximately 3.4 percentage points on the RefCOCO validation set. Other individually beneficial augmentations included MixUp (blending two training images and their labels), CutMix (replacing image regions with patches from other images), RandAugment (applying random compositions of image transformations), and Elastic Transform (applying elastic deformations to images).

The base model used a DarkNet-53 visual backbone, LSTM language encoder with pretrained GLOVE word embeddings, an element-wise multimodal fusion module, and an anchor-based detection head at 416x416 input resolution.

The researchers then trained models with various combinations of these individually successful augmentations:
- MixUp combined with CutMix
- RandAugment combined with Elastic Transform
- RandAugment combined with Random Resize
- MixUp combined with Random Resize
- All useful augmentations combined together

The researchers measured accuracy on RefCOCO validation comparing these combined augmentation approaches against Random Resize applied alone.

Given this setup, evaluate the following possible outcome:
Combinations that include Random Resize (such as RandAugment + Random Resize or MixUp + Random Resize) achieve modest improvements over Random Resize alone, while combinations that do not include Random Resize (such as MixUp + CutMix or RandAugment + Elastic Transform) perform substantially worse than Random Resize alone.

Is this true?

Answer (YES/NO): NO